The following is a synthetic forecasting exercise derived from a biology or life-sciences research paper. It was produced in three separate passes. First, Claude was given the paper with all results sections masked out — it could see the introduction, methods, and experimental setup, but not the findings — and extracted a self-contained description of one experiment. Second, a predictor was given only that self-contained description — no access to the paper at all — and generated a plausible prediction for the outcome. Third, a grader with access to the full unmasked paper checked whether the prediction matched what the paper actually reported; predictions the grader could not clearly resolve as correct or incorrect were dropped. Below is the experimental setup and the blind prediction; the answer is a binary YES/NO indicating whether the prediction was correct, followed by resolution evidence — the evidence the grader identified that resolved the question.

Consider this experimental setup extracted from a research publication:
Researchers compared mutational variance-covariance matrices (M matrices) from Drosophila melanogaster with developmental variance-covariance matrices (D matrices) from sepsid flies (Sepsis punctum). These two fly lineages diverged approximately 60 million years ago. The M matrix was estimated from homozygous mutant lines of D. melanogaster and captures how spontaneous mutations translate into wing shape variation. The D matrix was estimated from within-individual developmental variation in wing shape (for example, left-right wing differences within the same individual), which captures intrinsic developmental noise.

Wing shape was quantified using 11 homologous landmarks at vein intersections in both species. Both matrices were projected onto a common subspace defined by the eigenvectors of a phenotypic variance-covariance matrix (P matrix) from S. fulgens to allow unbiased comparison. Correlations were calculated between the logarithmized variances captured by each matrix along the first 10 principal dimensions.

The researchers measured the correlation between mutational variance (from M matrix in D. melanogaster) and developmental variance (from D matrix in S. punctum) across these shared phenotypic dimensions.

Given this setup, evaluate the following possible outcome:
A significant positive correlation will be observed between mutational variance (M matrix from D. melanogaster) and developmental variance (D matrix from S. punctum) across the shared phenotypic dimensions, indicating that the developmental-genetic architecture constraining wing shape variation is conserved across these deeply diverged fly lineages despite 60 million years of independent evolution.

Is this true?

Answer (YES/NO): YES